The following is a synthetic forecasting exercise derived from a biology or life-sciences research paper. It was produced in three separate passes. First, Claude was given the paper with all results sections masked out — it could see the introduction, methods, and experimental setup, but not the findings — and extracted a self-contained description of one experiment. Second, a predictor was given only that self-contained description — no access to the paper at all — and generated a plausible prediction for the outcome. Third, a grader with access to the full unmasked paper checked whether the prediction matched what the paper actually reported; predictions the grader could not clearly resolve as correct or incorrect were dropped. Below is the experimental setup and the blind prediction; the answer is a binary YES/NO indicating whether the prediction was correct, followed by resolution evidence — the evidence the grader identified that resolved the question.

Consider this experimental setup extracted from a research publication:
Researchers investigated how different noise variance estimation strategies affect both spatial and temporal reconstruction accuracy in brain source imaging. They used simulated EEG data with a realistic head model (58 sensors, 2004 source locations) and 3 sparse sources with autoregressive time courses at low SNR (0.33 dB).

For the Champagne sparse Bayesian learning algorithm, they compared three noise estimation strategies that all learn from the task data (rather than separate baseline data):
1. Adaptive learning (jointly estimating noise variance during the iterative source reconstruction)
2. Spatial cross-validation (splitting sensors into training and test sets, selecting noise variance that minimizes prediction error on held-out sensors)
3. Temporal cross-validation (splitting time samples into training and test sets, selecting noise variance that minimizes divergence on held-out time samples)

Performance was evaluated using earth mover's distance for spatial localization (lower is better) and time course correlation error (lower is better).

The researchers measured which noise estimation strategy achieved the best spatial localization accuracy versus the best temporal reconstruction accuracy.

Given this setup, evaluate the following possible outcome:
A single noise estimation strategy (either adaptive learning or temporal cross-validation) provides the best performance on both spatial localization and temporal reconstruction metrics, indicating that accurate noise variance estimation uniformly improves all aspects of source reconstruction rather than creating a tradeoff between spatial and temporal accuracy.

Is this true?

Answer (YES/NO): NO